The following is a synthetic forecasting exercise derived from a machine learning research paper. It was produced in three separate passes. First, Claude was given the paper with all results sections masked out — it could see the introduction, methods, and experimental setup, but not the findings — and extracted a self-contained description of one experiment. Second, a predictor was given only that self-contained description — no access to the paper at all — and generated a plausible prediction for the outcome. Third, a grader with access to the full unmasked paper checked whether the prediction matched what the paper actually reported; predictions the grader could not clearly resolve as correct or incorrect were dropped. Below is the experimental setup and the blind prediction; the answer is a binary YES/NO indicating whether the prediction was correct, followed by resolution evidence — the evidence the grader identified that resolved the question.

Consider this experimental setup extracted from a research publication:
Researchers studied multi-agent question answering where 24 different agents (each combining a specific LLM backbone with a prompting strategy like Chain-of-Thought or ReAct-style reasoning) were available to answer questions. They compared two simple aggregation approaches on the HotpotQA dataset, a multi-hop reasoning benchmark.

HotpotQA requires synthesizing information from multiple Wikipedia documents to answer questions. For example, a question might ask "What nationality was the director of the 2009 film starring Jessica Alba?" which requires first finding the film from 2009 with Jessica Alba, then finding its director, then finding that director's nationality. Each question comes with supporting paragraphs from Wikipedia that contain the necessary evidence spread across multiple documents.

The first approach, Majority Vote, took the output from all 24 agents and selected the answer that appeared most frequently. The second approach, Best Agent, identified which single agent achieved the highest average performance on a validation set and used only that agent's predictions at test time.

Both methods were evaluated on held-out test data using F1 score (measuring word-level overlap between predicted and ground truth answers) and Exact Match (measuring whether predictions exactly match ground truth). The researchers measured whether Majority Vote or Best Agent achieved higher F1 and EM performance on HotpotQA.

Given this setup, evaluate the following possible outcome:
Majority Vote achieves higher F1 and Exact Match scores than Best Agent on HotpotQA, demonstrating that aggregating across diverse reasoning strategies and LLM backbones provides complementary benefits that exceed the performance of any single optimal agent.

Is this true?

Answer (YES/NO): NO